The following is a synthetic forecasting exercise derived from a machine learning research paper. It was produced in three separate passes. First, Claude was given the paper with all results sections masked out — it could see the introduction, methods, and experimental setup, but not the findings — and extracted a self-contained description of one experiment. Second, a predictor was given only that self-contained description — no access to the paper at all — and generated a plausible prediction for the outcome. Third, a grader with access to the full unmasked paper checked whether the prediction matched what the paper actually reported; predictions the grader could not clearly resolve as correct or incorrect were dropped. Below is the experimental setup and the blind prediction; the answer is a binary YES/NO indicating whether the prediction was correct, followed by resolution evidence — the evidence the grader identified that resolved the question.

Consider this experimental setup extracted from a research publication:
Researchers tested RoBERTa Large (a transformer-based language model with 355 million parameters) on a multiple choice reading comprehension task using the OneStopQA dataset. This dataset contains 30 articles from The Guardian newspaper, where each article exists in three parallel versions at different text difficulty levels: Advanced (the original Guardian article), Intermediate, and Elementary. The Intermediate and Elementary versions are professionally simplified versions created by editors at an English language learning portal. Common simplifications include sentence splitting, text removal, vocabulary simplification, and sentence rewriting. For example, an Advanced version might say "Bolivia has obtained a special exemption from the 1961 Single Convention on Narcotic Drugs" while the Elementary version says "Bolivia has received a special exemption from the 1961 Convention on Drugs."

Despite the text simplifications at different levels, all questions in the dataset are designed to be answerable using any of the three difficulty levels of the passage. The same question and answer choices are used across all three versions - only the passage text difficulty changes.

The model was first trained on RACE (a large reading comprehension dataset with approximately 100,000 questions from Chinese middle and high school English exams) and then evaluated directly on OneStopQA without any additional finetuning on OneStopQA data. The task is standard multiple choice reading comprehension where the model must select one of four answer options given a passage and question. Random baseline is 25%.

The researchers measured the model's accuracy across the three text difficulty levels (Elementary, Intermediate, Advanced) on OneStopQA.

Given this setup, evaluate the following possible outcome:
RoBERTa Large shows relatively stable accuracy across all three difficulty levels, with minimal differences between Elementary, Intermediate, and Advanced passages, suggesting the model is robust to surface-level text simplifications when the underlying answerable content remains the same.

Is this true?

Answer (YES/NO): YES